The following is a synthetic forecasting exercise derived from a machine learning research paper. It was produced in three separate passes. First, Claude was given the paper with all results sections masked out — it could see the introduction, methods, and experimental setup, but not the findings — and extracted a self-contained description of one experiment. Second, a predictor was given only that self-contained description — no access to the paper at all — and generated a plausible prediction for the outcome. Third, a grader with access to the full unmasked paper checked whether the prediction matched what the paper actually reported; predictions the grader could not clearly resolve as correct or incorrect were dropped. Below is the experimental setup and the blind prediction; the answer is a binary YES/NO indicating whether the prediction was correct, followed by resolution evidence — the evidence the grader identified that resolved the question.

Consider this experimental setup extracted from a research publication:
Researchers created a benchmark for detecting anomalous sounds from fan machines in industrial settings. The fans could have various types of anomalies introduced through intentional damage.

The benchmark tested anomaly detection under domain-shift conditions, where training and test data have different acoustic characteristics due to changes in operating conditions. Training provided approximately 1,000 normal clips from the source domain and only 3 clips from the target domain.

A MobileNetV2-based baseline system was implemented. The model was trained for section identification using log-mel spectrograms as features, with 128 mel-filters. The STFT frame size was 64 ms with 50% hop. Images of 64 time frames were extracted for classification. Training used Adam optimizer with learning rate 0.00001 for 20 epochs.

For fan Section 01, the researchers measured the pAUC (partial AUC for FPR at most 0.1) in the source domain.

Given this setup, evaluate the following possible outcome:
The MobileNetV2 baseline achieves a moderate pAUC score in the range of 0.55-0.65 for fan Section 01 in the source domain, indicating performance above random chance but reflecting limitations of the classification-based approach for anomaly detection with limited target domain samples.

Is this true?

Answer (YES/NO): NO